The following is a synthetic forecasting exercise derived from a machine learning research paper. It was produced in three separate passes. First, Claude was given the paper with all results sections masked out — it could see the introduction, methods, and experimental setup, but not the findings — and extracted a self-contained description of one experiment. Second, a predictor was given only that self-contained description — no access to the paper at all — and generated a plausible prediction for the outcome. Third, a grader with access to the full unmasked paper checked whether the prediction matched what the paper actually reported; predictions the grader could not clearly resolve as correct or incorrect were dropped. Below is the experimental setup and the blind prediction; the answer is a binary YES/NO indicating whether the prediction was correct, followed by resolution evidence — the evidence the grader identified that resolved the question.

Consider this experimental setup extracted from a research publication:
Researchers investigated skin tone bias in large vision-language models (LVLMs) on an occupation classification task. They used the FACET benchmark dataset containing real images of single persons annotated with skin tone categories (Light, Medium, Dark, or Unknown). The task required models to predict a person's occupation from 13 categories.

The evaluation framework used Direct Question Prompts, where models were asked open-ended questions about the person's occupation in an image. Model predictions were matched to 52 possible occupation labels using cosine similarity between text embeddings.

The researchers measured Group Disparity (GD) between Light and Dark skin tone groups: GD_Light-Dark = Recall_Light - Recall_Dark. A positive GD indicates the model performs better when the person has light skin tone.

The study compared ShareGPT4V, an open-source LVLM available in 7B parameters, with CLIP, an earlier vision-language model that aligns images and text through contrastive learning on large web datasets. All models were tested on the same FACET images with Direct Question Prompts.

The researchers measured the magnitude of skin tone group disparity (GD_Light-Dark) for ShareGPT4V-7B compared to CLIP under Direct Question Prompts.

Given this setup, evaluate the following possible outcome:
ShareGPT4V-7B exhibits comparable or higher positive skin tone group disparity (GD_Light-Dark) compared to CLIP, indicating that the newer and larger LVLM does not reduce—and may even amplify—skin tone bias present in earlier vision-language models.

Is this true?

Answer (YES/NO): YES